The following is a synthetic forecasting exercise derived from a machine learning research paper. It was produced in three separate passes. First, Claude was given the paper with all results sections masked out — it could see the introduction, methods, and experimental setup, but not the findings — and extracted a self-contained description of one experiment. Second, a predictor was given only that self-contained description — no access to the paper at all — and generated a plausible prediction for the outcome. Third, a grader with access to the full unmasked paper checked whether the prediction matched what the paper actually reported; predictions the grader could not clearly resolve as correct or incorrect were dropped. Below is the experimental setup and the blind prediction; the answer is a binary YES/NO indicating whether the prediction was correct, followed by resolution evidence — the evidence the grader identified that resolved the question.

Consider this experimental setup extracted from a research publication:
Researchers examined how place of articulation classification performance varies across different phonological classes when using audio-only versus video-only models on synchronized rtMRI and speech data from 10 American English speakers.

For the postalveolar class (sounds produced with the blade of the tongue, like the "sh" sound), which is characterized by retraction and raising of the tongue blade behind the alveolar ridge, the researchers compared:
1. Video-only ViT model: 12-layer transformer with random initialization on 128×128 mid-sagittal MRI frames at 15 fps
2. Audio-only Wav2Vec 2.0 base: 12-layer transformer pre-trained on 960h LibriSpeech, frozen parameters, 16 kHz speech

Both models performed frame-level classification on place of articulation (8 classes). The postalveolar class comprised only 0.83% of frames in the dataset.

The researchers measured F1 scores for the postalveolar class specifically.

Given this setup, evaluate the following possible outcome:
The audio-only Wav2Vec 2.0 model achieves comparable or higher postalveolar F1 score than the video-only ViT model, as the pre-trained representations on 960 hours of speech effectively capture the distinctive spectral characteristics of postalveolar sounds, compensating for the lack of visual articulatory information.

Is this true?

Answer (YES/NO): NO